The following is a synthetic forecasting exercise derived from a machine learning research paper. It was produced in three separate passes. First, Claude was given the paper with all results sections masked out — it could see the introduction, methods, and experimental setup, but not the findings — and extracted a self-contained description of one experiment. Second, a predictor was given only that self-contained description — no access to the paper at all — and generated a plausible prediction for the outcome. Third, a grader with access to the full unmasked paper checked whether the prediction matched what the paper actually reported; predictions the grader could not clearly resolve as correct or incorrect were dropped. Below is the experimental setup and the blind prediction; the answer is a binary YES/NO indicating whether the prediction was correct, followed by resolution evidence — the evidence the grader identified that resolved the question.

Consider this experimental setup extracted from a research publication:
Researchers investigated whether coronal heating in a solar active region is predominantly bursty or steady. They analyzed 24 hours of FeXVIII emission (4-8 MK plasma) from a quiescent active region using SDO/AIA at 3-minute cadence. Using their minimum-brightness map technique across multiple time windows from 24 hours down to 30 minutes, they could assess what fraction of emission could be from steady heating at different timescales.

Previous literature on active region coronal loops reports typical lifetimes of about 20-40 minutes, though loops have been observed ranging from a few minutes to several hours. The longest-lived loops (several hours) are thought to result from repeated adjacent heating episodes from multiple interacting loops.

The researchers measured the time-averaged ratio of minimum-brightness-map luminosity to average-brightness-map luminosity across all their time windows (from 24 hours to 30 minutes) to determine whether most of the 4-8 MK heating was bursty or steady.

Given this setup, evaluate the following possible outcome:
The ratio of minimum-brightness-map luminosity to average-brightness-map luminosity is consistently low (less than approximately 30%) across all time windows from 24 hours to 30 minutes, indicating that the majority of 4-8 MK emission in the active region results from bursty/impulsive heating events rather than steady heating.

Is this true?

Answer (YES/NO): NO